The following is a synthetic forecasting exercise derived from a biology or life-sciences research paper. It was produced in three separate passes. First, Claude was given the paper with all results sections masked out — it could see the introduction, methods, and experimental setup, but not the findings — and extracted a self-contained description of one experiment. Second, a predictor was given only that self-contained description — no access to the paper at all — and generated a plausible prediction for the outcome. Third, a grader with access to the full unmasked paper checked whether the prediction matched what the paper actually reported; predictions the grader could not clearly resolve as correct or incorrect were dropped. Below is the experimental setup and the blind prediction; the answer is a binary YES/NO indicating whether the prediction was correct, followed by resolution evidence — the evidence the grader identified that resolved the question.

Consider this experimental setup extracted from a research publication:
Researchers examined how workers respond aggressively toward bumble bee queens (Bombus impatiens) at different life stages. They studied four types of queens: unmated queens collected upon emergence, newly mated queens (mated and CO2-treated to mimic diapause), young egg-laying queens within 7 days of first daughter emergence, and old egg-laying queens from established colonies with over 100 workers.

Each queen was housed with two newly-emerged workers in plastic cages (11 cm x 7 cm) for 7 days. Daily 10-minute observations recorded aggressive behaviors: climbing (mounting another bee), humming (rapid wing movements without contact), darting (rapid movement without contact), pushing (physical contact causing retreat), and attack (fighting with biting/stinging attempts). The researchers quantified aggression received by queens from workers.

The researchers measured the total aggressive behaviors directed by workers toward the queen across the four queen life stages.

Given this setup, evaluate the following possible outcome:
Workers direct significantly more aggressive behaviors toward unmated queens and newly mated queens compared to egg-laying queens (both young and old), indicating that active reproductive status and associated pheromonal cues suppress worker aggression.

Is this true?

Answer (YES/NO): NO